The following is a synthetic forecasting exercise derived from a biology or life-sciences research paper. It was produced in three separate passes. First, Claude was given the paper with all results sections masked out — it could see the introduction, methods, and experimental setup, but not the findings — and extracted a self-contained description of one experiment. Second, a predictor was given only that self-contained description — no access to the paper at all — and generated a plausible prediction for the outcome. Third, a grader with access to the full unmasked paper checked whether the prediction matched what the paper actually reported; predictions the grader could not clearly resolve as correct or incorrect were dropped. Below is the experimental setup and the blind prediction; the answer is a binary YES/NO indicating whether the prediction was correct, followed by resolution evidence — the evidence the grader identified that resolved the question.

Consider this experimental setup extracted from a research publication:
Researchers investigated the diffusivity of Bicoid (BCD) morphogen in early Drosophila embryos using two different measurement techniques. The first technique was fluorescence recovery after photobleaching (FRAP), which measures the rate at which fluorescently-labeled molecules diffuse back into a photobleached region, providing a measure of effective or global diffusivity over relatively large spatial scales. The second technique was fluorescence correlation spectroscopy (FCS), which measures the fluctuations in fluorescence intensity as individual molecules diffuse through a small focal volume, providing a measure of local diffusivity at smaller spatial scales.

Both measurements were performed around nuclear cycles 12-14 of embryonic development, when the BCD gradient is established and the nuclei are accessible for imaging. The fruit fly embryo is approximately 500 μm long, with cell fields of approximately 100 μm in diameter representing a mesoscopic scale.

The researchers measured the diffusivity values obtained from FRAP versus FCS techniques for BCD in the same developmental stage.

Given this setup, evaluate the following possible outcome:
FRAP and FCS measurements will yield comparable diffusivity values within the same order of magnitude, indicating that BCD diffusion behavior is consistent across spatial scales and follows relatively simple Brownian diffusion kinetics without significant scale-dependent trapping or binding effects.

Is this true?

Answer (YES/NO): NO